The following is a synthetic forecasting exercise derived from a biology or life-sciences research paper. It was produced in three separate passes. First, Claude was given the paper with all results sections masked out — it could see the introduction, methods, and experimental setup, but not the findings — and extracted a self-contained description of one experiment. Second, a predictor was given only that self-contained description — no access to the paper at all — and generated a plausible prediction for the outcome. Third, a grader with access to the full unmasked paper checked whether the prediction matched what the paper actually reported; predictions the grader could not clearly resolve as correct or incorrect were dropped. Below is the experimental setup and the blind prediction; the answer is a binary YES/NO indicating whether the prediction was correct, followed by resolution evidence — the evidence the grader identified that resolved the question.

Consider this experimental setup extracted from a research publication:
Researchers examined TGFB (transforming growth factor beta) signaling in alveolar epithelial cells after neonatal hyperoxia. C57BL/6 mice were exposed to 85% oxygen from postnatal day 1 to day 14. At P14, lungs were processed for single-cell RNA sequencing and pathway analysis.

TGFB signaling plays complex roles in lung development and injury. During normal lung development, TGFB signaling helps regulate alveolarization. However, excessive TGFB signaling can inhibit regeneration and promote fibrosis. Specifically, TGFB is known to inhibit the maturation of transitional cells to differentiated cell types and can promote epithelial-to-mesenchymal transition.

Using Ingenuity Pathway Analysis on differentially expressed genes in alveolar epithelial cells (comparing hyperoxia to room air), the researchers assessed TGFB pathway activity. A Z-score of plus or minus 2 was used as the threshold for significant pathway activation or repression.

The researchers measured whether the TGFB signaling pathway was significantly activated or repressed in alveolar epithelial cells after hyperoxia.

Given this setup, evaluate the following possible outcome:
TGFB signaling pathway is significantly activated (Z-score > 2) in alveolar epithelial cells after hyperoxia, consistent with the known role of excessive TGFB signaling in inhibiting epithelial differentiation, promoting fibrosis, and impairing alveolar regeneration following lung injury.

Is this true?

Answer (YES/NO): YES